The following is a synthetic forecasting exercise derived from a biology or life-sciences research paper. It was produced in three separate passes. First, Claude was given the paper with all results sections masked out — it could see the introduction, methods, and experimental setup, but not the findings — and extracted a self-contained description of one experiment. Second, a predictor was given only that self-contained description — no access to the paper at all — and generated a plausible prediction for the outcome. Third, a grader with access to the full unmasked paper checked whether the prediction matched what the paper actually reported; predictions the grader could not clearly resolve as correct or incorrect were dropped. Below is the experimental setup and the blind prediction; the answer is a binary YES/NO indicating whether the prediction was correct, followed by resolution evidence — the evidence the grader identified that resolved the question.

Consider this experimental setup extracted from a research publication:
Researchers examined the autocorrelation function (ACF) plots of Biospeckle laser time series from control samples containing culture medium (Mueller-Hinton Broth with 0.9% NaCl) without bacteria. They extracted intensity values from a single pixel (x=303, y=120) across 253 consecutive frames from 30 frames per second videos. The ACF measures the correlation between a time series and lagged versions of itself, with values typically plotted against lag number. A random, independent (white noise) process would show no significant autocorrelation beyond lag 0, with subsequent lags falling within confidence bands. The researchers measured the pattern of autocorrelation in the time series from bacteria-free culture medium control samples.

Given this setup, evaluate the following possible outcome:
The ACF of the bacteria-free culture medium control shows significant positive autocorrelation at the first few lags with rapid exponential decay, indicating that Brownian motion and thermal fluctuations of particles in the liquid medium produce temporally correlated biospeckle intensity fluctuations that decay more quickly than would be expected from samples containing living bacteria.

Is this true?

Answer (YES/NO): NO